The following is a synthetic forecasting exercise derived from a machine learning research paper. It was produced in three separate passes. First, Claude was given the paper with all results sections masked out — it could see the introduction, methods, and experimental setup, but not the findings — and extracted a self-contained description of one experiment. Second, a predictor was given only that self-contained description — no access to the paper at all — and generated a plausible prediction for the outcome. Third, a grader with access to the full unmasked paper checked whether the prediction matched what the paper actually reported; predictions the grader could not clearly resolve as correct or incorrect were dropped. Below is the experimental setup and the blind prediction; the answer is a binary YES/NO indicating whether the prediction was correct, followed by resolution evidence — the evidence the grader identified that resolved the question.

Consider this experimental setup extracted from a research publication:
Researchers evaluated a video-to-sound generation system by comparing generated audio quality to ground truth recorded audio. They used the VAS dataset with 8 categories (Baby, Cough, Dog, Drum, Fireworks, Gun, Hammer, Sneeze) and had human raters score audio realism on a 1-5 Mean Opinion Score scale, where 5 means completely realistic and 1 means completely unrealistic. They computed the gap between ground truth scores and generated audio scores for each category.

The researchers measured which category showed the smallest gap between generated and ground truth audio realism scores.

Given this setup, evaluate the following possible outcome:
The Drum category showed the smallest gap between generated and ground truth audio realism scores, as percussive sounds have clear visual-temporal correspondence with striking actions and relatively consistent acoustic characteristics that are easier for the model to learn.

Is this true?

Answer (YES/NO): NO